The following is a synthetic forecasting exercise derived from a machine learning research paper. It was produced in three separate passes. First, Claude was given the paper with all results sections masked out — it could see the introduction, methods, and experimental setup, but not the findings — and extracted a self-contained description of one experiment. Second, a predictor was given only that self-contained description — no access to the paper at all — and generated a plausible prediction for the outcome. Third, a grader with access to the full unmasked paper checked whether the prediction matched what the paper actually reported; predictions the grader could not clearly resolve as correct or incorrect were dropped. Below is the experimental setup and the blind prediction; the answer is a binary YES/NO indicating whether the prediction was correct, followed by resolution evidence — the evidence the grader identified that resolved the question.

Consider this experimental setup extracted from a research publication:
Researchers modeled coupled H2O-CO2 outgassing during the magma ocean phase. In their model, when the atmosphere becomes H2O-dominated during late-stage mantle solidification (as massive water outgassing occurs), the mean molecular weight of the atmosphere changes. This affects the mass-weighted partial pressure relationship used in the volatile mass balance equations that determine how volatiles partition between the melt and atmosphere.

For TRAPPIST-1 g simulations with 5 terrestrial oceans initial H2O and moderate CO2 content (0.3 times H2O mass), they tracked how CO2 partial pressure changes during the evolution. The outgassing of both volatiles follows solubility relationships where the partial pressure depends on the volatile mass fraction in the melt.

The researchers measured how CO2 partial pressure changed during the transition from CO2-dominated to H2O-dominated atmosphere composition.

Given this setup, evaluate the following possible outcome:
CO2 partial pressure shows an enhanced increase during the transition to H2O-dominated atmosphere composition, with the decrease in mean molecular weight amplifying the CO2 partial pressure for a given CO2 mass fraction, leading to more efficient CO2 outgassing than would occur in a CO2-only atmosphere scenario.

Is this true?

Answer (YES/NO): NO